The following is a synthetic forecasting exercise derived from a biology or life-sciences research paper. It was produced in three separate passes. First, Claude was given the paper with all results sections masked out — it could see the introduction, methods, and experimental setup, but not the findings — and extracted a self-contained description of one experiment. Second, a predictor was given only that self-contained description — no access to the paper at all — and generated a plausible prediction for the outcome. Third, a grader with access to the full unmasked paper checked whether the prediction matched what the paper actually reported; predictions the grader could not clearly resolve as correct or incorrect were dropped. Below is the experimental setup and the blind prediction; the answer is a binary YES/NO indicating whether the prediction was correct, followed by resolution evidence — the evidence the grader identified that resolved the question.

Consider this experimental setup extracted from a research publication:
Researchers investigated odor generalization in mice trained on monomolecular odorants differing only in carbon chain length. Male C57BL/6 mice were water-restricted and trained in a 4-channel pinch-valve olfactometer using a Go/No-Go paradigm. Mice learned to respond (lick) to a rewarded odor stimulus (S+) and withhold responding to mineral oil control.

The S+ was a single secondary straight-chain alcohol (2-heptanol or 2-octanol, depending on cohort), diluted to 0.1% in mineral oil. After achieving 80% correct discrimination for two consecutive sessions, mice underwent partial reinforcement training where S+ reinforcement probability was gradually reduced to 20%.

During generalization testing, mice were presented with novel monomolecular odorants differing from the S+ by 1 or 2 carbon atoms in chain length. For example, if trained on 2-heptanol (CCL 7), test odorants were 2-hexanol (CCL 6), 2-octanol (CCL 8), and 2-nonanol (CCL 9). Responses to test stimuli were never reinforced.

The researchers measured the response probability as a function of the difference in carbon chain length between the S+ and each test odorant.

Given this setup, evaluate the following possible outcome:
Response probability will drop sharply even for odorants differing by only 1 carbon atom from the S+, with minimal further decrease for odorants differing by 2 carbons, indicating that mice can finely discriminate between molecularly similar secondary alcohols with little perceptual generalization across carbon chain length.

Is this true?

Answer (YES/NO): NO